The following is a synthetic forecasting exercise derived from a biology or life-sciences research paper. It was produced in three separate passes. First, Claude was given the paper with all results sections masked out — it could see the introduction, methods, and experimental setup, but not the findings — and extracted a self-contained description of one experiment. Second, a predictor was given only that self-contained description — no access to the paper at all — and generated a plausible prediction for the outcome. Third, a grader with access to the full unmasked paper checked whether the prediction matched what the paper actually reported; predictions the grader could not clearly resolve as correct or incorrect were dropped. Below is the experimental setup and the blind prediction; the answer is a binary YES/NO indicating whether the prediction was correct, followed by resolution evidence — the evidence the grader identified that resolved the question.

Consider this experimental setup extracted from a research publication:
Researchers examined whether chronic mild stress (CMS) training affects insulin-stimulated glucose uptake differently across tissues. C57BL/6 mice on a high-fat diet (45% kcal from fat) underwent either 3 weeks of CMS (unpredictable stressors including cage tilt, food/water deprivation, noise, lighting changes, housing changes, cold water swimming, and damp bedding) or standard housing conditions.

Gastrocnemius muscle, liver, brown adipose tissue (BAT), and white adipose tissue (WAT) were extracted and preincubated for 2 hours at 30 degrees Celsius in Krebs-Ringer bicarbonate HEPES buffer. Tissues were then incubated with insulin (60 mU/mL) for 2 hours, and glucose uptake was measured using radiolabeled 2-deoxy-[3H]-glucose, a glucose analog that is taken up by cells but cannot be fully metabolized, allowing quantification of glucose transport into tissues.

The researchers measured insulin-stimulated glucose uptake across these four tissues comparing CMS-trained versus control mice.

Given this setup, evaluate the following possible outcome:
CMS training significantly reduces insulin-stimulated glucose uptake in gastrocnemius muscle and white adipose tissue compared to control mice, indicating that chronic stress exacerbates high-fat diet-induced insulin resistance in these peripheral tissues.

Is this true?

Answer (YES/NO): NO